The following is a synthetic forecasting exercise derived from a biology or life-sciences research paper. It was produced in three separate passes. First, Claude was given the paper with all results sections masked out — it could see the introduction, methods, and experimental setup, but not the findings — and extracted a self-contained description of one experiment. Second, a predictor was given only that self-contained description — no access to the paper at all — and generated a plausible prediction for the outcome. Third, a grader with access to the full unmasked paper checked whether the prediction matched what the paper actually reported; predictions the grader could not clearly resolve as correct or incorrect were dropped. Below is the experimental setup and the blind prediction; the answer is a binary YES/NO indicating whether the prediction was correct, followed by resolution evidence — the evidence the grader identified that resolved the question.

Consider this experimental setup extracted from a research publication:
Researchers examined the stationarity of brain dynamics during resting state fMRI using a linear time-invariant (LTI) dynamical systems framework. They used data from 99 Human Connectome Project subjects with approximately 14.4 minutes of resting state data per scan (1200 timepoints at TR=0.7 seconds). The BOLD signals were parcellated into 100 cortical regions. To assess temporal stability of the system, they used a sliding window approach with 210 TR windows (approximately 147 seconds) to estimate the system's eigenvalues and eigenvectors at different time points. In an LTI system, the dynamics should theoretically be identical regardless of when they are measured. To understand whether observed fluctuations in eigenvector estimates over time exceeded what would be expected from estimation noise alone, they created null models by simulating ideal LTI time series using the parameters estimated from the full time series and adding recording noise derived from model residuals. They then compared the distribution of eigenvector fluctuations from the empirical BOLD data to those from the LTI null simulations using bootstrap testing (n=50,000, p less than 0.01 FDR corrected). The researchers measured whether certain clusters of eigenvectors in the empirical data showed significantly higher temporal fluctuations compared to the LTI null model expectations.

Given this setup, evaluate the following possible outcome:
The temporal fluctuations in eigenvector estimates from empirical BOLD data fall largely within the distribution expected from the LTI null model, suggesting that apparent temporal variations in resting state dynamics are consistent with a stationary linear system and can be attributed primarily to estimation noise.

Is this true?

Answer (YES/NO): NO